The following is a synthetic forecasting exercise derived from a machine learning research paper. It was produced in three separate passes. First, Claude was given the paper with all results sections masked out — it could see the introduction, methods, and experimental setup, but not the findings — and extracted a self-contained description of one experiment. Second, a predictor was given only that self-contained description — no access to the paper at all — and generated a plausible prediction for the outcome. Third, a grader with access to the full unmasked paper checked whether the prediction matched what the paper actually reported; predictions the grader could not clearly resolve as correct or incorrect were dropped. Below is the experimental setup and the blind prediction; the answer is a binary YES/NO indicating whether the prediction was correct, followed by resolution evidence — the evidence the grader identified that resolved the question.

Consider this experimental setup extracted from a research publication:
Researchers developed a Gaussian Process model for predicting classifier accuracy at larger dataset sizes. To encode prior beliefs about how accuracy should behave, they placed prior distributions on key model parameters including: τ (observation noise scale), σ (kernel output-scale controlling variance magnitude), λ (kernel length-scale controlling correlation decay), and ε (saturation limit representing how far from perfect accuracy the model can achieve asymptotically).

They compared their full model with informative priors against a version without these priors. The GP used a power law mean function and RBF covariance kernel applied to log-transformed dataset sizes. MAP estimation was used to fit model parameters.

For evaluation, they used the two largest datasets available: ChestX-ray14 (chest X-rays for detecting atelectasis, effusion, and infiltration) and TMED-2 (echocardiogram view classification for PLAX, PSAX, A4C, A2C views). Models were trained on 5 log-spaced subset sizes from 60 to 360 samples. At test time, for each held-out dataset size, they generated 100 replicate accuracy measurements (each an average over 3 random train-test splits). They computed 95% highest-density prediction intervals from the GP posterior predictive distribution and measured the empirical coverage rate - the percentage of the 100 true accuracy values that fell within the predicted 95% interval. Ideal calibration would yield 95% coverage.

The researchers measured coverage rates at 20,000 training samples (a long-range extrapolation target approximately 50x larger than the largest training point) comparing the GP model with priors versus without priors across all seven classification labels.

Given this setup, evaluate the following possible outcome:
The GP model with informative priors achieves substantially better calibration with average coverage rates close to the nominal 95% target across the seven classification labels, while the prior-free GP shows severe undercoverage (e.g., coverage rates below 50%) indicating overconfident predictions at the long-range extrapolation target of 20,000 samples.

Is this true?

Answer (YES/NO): NO